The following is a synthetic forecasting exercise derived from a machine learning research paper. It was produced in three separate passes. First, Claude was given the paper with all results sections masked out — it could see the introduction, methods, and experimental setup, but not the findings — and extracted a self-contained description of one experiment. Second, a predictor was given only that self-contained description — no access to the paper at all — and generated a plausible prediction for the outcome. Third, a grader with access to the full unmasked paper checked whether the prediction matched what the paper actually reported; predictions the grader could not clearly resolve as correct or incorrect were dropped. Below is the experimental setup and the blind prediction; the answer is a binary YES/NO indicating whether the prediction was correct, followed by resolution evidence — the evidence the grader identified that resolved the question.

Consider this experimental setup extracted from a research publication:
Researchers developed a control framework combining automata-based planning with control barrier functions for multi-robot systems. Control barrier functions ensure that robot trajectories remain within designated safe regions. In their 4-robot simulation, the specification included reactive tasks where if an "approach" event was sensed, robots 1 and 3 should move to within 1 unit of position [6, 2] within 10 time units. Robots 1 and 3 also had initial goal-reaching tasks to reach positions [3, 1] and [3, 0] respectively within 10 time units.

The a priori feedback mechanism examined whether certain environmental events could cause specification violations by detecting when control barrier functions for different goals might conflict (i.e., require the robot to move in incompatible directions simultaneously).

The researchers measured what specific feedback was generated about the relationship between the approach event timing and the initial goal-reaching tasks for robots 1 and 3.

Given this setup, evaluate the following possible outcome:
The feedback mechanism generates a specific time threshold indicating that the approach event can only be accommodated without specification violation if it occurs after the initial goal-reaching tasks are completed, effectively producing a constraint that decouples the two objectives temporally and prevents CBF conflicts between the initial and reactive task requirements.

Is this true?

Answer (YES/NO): NO